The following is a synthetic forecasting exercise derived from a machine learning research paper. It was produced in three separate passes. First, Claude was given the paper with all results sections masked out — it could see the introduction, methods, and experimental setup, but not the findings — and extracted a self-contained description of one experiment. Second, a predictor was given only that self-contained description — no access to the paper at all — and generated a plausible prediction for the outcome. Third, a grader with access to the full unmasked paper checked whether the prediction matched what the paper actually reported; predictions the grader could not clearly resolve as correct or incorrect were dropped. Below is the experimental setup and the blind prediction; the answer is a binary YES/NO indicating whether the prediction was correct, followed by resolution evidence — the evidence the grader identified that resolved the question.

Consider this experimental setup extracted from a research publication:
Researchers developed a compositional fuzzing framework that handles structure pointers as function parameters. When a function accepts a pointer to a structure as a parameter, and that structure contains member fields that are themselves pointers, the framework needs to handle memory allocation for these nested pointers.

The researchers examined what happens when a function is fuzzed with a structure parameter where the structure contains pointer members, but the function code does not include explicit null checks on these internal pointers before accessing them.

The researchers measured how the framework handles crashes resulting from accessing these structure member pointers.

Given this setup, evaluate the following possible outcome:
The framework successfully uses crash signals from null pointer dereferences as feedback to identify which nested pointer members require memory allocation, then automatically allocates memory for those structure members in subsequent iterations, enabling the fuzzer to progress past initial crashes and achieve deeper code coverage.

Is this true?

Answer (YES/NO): NO